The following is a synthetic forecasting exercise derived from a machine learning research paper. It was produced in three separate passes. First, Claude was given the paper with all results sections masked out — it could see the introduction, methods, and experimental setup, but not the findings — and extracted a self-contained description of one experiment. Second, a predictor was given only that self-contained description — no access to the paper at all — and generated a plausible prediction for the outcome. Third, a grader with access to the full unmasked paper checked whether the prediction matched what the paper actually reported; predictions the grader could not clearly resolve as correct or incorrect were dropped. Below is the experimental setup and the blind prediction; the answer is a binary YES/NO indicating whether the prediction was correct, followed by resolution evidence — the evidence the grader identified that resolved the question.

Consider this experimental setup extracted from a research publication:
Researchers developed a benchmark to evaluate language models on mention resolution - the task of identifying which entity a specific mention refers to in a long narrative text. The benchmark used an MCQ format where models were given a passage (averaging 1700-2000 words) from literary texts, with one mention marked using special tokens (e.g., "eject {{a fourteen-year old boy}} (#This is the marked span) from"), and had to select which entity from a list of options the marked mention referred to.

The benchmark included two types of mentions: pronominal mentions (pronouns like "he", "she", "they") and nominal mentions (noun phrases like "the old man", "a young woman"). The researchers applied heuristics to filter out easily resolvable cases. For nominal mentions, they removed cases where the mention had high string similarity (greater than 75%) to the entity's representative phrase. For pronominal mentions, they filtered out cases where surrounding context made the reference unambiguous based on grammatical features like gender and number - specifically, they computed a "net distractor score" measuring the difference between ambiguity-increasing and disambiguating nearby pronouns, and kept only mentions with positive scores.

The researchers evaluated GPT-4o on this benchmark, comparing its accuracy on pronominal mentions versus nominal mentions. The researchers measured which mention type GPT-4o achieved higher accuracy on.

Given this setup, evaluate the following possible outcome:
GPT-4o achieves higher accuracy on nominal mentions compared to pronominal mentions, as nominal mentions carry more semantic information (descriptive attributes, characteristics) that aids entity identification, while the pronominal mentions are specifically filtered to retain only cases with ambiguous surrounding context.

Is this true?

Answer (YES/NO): YES